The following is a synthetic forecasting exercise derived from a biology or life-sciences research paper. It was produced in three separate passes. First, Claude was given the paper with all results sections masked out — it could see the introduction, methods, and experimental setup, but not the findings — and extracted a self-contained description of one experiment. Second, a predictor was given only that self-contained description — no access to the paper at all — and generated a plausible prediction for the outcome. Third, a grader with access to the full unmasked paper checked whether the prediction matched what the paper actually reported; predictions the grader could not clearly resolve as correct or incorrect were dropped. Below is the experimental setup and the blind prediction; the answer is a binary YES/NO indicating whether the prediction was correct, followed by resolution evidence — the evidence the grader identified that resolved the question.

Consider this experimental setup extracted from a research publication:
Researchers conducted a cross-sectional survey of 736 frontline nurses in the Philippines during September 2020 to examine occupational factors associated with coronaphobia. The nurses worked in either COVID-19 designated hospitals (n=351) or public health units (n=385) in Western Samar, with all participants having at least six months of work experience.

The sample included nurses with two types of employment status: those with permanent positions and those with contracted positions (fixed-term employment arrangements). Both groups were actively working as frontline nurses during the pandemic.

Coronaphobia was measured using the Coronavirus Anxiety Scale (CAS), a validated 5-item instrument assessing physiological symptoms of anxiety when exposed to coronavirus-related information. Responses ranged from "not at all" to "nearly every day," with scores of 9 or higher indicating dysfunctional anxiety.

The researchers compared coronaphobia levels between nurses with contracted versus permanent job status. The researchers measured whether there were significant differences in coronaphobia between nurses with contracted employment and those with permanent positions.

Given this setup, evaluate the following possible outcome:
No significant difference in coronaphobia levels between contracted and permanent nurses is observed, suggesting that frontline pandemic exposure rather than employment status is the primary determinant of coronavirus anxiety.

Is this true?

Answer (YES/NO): NO